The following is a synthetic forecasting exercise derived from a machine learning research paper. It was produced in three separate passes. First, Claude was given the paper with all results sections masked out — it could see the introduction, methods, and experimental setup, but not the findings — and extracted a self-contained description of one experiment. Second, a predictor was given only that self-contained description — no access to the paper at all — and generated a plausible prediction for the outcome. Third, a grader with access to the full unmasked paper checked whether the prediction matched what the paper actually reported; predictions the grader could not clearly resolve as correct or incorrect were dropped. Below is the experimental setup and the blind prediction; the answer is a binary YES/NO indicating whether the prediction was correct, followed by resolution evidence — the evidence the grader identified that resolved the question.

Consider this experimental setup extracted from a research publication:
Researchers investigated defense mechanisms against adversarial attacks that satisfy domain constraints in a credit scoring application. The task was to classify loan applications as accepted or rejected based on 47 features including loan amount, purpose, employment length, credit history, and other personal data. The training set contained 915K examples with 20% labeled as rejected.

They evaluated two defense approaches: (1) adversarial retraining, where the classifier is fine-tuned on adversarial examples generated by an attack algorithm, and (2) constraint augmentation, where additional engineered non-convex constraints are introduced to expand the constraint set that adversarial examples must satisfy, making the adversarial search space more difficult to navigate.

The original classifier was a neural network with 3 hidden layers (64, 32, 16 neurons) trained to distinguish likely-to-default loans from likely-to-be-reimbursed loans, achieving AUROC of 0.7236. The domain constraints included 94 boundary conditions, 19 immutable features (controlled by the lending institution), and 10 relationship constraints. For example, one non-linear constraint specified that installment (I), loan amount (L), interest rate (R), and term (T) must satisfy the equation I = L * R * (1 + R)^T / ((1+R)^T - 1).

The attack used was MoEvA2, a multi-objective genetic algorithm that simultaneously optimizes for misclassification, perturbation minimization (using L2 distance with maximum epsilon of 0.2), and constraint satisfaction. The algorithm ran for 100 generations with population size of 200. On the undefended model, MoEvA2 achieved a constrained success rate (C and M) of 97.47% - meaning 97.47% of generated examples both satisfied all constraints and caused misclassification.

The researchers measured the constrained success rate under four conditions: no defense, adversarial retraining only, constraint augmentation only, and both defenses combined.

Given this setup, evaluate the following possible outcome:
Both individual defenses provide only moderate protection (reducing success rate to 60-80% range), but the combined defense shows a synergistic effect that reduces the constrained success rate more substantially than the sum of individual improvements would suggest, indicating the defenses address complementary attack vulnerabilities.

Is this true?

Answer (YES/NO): NO